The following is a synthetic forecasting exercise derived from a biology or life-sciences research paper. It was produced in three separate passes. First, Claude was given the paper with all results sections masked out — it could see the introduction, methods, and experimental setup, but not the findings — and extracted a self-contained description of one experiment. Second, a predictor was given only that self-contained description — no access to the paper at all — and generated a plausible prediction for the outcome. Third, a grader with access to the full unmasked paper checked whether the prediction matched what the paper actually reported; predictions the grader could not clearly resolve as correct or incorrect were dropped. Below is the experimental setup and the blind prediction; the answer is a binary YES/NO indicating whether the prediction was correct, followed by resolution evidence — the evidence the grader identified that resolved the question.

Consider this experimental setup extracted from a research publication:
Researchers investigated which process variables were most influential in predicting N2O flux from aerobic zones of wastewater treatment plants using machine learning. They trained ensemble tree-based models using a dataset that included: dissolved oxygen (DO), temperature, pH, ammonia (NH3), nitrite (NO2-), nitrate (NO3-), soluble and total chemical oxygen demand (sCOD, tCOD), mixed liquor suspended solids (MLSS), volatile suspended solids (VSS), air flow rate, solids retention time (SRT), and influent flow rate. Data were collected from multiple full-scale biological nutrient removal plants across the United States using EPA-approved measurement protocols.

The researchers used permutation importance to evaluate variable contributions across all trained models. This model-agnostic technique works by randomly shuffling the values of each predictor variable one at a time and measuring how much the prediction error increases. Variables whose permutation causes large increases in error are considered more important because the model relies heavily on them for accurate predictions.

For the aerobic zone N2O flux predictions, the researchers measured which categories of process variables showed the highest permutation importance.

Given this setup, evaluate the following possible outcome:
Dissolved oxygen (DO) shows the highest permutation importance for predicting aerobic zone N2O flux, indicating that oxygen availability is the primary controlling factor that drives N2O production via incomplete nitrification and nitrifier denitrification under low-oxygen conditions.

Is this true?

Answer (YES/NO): NO